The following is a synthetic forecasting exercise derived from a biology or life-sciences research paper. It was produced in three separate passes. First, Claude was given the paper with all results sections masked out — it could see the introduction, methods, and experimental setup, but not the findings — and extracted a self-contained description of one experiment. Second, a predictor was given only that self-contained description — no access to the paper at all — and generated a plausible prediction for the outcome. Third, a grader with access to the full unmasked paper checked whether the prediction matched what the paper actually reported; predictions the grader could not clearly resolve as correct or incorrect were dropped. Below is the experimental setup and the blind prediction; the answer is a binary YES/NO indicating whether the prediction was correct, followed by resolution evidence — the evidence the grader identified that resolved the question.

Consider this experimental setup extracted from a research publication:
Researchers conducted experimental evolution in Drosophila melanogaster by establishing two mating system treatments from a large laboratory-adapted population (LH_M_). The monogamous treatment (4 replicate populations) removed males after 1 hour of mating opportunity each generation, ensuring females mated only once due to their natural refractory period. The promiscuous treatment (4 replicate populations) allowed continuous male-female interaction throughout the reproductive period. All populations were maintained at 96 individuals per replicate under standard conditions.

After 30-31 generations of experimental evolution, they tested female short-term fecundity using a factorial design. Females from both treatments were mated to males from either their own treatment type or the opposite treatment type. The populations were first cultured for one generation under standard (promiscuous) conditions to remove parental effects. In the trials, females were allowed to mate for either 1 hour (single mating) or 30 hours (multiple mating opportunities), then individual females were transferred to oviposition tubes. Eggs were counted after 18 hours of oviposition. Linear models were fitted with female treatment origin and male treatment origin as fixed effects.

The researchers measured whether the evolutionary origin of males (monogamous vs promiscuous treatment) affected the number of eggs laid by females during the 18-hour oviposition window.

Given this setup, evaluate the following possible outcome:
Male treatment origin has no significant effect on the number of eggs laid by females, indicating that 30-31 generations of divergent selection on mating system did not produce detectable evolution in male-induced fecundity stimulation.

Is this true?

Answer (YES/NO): YES